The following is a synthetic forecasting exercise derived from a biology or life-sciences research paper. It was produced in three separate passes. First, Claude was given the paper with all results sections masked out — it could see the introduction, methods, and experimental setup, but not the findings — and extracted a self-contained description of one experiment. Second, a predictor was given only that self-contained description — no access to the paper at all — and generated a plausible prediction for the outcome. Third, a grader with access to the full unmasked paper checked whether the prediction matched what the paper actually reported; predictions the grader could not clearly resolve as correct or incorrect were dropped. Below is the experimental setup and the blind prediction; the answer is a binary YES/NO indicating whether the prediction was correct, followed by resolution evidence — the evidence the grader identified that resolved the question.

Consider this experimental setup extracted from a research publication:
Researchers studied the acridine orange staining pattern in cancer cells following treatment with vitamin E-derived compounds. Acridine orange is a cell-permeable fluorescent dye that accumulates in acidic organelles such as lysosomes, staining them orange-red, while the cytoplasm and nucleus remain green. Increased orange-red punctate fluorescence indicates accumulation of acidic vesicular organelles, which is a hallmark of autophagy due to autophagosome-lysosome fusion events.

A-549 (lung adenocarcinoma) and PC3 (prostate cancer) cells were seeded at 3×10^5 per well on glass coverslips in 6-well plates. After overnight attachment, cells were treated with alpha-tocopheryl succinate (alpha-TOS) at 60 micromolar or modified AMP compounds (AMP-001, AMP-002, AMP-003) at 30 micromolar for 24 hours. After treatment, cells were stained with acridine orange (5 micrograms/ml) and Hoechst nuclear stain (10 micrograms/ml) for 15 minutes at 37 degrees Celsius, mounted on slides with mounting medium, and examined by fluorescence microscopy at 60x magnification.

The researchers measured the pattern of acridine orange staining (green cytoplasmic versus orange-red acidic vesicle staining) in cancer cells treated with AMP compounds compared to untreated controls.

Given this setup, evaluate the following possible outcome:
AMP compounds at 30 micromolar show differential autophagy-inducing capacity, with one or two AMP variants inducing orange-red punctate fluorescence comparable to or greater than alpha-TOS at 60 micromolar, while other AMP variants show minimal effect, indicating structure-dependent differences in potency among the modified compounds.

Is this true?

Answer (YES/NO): NO